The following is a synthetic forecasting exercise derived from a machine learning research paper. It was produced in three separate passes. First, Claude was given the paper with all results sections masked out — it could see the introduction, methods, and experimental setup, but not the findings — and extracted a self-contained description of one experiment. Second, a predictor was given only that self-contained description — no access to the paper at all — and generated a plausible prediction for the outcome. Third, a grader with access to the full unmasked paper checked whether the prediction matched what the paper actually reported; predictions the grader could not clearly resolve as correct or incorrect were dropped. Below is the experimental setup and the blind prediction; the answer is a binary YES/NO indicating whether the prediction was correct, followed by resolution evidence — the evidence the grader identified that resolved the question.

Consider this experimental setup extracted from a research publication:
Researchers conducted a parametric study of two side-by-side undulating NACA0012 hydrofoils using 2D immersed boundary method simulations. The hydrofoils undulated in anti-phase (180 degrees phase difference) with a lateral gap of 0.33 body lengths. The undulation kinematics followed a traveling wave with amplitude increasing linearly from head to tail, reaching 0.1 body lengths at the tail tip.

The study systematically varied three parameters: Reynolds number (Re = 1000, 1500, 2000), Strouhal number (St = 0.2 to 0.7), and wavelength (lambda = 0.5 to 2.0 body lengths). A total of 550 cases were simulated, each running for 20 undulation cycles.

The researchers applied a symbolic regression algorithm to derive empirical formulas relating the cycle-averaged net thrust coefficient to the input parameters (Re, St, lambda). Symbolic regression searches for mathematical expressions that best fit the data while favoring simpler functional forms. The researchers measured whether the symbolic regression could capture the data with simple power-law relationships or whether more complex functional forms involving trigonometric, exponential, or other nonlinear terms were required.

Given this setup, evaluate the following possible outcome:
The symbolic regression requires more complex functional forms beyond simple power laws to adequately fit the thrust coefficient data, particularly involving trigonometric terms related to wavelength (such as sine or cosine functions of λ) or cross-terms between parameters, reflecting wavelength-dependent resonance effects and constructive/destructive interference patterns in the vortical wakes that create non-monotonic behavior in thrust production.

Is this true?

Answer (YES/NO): NO